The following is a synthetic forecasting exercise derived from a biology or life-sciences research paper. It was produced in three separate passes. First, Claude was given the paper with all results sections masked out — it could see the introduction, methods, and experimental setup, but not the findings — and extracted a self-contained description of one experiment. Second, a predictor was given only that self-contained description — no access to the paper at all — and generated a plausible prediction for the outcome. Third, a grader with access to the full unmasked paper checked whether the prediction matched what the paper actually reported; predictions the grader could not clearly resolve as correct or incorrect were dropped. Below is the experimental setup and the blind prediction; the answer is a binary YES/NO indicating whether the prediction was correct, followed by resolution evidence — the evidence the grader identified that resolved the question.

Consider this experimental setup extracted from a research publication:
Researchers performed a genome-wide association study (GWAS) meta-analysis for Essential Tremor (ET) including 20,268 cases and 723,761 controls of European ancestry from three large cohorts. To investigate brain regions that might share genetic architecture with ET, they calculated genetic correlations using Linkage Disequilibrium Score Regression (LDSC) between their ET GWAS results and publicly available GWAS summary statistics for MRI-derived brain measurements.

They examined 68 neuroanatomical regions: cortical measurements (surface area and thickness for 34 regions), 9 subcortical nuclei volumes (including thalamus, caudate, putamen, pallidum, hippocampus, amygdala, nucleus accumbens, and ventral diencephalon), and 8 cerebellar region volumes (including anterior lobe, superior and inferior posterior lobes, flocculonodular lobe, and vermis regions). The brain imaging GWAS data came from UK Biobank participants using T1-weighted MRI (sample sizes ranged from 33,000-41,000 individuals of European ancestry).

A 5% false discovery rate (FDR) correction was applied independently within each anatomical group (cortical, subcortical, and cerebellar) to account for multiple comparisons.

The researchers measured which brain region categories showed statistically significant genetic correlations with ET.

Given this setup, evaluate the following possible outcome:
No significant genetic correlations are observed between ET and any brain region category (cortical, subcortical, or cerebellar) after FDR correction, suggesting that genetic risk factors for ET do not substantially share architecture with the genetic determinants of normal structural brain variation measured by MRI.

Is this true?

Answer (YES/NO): NO